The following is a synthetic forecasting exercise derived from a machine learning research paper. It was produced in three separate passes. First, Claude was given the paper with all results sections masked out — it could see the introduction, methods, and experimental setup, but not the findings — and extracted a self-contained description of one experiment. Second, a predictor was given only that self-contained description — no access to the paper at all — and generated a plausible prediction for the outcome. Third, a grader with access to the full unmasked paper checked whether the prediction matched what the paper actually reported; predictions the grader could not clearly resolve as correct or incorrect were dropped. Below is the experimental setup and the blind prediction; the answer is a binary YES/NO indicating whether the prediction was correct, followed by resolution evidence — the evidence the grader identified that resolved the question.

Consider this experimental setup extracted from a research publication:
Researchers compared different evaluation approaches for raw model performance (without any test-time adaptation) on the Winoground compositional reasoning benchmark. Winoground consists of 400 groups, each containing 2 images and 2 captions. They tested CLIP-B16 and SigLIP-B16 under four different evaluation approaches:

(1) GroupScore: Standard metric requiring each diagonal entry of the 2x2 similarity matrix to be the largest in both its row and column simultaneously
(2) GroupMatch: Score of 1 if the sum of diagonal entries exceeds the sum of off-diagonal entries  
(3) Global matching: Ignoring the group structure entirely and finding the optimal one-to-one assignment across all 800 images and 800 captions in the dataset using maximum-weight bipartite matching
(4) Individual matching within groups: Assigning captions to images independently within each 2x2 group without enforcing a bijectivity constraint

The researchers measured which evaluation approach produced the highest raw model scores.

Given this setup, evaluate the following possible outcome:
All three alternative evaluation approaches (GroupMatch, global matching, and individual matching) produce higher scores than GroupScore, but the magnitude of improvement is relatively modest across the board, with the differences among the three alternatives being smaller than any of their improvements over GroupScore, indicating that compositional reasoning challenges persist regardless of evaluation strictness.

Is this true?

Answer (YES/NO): NO